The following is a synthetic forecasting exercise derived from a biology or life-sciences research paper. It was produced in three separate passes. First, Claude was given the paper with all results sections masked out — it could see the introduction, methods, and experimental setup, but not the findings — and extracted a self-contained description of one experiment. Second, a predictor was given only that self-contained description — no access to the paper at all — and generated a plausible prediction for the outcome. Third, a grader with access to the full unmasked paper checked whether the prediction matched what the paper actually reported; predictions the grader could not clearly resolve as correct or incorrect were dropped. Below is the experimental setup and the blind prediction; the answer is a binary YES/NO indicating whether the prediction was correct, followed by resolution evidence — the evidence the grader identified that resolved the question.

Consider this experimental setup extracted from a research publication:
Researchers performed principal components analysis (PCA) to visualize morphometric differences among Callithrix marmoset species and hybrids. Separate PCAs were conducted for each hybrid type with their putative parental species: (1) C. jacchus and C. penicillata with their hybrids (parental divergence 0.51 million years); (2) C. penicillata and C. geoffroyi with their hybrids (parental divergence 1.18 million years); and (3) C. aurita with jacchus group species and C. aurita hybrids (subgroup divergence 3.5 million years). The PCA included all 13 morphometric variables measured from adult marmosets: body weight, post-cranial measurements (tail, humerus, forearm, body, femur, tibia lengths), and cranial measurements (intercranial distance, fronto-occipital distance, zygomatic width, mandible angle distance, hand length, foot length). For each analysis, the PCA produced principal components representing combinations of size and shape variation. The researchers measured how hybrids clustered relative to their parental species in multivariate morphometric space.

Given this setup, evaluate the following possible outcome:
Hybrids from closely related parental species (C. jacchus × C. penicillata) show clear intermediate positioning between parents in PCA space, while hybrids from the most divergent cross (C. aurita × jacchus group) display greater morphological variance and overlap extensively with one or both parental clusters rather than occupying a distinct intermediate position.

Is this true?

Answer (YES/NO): YES